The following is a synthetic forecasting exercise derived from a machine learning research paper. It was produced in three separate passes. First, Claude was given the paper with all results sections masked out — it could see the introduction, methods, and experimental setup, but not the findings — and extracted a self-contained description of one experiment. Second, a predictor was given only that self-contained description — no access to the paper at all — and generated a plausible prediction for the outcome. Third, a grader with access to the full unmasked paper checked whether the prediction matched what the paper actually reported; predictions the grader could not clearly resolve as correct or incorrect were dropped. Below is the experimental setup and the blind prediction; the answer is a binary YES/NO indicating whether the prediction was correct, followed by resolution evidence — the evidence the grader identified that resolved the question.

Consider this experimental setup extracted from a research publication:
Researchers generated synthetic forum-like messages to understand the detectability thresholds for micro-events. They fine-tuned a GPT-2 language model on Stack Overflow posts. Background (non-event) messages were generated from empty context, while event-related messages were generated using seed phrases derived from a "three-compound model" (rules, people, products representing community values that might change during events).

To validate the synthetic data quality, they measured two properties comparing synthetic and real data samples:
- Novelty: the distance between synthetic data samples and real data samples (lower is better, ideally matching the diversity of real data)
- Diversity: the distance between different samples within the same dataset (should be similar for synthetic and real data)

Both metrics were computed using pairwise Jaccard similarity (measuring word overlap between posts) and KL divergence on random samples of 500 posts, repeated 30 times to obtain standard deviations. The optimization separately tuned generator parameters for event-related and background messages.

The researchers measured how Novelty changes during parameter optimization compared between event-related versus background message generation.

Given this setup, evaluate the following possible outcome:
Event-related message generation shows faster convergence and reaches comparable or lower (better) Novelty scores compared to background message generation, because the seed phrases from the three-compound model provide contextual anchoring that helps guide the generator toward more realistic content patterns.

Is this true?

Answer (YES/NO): NO